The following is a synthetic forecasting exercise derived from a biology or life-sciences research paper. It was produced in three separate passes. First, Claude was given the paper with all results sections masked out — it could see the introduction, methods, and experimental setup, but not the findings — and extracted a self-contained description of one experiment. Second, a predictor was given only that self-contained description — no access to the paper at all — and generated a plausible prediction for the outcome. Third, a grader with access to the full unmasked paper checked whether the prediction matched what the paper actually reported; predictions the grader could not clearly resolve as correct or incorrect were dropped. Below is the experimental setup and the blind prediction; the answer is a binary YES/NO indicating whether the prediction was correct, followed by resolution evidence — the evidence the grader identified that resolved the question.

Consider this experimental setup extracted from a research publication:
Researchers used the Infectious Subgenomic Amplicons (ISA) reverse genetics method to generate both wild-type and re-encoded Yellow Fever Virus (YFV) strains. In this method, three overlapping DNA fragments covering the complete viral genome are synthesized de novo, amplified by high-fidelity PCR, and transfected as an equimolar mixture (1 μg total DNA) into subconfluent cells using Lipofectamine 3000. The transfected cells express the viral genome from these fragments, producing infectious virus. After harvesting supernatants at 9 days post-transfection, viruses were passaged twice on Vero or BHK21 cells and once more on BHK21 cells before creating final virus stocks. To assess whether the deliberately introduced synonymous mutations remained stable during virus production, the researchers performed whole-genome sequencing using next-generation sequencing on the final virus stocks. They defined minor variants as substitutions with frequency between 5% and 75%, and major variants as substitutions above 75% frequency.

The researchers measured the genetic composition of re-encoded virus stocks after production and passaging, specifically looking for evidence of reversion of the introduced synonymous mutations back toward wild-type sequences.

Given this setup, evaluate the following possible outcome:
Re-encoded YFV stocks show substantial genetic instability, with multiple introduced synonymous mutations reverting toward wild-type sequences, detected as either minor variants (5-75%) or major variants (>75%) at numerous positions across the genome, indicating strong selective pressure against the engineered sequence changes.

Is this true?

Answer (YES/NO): NO